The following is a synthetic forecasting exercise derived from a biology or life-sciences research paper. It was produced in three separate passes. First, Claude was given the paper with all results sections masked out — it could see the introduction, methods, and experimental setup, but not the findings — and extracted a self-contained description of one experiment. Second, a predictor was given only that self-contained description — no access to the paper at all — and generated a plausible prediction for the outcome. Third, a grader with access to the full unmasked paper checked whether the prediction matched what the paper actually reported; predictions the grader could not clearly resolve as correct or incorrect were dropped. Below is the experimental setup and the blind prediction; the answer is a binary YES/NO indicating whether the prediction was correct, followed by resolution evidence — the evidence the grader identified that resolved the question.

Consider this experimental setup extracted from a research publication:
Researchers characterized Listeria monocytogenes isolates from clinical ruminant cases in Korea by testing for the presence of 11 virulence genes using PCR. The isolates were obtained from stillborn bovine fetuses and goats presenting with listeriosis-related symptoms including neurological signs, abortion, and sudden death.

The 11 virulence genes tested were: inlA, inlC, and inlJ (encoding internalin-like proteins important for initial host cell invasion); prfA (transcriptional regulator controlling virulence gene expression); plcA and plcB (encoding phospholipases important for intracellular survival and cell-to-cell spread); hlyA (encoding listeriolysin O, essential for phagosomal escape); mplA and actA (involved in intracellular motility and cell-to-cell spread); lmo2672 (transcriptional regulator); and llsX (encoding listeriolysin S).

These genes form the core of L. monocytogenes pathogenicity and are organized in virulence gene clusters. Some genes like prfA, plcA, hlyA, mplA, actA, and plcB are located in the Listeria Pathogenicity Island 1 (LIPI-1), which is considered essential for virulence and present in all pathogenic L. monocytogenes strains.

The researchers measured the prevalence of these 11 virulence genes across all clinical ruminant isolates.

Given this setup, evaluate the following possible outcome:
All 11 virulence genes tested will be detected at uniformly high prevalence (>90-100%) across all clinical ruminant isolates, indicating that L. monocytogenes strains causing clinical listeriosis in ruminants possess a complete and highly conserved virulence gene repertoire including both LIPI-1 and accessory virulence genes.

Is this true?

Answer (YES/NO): NO